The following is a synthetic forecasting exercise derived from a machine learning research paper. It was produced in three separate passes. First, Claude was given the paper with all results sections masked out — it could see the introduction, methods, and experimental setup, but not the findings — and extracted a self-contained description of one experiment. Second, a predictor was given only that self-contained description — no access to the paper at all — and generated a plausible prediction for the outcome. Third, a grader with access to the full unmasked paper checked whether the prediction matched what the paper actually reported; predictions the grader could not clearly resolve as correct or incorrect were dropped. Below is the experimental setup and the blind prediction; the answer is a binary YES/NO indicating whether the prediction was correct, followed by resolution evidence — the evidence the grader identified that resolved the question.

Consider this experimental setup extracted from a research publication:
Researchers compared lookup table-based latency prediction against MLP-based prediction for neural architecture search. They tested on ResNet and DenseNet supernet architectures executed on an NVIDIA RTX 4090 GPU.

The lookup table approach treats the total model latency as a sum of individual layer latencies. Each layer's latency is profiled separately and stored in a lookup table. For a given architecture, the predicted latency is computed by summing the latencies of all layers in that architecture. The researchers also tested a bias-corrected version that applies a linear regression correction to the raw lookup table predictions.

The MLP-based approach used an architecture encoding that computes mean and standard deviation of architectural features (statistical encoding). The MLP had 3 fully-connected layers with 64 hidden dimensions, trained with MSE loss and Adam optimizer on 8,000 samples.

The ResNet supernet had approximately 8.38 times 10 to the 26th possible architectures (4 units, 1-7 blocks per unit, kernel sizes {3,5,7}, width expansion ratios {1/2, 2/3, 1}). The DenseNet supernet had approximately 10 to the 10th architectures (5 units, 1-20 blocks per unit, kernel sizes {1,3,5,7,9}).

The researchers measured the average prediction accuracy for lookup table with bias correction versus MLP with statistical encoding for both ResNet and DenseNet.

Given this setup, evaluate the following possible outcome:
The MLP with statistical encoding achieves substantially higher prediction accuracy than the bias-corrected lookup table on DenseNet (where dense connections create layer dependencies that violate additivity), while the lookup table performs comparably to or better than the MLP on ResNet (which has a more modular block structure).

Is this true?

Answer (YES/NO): NO